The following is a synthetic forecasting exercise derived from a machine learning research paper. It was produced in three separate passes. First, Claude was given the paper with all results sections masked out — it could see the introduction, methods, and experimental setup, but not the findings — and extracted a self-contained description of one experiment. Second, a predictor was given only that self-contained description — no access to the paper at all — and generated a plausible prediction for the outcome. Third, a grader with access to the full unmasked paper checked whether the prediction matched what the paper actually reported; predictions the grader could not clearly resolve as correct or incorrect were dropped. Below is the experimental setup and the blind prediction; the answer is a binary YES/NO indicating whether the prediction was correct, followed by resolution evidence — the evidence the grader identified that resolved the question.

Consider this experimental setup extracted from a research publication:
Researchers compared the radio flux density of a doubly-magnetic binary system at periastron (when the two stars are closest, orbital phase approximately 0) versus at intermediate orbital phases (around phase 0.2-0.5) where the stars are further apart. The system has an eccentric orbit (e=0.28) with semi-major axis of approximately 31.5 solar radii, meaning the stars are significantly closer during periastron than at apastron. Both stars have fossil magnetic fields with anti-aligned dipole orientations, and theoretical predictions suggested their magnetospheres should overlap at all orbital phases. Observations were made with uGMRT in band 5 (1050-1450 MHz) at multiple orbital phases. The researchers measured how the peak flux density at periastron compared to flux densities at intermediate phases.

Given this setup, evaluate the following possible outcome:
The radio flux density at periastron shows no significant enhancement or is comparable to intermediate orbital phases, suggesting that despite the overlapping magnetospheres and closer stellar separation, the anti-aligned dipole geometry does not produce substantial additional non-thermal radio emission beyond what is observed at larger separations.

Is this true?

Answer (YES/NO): NO